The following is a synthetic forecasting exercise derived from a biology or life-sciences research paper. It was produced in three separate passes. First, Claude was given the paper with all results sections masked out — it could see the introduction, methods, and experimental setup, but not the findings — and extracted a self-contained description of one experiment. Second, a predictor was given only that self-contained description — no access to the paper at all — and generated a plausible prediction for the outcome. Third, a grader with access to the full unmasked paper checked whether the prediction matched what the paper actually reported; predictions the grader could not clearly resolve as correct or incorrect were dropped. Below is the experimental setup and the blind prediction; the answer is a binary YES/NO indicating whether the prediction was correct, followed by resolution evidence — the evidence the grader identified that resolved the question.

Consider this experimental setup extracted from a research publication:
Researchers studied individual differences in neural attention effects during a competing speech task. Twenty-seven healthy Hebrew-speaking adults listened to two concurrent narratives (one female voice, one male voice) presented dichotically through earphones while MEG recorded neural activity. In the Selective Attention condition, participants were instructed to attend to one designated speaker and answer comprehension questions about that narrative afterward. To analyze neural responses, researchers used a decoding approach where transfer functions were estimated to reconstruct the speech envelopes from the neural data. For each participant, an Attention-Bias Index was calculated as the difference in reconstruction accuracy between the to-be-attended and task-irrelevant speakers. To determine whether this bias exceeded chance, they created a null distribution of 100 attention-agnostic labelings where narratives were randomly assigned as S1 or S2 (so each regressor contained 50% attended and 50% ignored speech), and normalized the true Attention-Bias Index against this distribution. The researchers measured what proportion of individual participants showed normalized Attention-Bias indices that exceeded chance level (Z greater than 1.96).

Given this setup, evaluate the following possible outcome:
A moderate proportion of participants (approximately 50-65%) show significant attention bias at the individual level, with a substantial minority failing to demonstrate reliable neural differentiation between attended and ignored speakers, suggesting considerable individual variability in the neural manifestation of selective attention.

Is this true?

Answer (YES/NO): NO